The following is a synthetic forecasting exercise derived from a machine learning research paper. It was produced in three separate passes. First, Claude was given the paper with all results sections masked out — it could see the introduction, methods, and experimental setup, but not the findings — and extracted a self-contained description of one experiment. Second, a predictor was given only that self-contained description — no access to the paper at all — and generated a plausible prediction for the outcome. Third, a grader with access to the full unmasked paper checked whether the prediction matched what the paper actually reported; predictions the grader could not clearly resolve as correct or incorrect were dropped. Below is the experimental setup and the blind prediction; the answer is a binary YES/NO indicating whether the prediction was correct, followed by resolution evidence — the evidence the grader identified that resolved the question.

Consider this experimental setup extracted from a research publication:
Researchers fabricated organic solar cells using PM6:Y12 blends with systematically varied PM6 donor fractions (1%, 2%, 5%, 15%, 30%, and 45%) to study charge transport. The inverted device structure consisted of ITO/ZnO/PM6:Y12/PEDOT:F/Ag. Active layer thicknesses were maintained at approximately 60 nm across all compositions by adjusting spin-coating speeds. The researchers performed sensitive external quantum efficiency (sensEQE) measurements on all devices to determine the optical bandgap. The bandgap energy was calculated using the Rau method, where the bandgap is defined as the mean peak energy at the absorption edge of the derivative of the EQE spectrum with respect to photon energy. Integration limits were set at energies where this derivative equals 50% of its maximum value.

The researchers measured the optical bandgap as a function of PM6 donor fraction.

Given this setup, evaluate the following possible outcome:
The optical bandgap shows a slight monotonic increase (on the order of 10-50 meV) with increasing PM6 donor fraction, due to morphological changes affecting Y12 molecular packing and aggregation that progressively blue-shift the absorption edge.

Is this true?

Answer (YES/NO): NO